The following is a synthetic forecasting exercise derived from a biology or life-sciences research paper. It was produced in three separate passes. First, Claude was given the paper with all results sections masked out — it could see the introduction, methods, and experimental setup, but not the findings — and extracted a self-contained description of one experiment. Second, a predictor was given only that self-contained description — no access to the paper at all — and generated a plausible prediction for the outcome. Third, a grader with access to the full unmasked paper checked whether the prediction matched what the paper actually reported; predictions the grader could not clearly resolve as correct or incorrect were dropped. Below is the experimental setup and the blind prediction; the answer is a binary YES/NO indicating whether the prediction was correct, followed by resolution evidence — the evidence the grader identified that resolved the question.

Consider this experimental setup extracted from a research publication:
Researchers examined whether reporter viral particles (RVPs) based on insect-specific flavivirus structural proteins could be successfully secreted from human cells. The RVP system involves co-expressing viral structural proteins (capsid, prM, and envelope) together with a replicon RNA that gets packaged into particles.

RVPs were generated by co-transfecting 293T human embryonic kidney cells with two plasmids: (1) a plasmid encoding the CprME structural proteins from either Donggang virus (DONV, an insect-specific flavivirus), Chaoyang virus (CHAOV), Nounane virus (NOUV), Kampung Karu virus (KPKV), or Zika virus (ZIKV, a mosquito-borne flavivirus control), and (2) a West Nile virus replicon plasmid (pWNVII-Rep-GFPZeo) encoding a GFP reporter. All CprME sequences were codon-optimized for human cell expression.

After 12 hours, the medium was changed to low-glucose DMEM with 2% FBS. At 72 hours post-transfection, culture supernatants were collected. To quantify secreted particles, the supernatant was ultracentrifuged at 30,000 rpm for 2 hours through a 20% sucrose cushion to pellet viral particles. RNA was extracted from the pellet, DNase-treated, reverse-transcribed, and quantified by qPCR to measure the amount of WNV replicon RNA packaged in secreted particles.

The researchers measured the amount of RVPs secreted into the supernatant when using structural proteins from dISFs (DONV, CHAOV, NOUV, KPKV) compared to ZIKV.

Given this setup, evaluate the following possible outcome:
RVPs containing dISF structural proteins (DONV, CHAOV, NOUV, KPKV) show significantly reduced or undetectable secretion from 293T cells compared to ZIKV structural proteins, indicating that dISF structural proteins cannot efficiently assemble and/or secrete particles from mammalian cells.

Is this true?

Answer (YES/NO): NO